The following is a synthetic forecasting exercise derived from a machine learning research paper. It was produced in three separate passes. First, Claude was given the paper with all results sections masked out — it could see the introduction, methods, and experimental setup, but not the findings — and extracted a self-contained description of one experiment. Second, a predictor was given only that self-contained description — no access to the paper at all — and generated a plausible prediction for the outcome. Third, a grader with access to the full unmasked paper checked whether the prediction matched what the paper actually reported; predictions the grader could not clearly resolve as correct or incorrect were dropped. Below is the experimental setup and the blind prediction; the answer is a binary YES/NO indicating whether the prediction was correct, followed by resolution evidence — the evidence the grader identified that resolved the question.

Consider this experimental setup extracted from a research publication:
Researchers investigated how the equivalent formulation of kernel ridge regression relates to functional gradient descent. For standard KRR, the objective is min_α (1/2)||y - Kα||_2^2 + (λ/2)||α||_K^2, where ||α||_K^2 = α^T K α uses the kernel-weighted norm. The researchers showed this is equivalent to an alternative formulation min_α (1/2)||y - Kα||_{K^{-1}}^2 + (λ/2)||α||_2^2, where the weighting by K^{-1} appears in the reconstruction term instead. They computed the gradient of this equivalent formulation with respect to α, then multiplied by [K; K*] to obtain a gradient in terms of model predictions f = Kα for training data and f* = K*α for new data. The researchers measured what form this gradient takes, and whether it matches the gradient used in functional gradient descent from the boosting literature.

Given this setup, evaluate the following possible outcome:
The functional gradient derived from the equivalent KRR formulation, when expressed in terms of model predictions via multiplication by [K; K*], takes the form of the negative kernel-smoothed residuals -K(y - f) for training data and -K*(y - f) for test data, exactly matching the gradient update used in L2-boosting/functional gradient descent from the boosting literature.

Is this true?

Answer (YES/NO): NO